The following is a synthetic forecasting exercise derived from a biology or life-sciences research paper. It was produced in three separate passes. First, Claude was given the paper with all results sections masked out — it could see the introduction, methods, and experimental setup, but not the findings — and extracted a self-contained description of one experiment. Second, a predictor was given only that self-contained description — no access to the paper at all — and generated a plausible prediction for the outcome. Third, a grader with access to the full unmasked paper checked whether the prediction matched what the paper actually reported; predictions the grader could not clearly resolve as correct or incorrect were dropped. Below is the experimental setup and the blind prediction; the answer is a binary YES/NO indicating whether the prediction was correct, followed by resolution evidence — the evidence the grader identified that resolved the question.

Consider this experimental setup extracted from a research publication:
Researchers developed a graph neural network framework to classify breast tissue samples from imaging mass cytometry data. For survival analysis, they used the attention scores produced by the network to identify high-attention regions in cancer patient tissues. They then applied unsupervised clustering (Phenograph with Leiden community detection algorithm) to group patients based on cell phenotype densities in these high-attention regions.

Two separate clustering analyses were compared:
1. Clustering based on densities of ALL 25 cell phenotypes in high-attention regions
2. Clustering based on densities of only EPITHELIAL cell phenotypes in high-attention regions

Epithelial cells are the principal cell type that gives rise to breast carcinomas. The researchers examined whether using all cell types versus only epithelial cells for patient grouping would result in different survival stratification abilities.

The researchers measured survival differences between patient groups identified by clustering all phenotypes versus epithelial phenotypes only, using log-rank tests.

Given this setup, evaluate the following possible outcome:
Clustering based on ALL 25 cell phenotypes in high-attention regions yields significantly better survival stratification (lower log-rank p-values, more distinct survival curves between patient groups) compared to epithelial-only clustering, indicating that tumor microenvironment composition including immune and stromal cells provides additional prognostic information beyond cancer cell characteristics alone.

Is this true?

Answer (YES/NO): YES